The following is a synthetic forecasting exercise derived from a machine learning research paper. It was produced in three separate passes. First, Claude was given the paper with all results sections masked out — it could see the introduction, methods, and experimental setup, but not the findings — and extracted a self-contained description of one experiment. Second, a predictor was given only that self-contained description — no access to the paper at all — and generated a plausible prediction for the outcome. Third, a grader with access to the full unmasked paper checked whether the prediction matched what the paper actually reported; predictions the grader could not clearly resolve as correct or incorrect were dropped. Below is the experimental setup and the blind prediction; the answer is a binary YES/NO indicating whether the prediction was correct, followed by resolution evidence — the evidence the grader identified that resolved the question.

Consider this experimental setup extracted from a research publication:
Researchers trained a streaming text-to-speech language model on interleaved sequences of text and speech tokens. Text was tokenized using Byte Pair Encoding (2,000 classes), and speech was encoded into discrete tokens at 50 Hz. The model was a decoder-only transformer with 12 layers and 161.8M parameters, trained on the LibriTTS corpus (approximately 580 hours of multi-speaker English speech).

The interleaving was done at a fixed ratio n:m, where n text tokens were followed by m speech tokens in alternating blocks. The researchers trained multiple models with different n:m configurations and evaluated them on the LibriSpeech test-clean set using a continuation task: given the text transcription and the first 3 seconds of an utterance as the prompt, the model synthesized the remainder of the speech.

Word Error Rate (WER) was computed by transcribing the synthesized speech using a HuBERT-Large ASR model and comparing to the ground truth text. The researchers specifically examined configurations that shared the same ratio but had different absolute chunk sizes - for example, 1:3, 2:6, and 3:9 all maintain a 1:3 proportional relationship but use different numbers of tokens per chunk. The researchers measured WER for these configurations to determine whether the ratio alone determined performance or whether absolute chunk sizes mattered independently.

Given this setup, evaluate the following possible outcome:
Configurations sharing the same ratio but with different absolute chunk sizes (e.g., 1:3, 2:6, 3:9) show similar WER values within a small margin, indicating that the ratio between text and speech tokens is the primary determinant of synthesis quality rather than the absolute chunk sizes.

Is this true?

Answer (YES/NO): NO